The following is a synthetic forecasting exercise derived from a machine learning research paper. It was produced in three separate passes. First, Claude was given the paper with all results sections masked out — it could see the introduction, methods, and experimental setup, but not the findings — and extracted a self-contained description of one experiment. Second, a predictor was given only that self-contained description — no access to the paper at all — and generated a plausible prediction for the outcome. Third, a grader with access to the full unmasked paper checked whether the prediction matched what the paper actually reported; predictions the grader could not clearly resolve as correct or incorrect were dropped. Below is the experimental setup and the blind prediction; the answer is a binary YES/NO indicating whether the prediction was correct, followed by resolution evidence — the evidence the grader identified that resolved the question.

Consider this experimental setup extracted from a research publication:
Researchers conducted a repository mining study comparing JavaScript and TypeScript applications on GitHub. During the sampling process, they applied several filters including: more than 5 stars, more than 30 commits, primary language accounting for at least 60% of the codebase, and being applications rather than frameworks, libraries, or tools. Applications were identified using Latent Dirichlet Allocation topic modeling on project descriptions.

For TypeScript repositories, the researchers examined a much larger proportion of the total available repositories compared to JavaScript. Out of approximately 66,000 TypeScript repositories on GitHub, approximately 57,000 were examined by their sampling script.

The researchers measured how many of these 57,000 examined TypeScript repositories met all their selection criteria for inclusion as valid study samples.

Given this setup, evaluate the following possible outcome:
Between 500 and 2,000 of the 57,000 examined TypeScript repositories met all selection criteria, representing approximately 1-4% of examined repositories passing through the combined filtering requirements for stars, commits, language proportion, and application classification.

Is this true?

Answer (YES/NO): NO